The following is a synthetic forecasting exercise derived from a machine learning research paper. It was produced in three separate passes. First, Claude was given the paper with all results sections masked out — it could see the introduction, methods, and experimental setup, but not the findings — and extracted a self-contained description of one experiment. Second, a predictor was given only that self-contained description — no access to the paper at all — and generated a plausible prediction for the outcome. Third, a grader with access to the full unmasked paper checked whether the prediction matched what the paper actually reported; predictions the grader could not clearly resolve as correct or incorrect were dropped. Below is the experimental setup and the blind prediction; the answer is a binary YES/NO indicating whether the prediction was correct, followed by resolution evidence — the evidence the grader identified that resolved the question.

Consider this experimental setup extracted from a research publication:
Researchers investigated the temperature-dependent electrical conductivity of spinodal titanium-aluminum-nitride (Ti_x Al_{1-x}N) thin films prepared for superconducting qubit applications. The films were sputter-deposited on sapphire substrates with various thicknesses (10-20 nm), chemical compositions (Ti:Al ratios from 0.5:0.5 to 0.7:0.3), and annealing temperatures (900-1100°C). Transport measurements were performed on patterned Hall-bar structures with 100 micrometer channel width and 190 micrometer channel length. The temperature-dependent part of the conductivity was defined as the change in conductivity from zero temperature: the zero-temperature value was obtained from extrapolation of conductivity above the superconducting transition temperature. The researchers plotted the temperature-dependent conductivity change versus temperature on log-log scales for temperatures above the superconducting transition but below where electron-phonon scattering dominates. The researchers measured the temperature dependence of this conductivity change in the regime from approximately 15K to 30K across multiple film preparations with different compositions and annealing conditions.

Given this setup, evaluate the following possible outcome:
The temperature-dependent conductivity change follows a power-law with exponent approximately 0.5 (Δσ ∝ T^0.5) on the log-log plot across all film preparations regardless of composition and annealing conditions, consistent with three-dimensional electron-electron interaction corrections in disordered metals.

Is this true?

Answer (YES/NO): NO